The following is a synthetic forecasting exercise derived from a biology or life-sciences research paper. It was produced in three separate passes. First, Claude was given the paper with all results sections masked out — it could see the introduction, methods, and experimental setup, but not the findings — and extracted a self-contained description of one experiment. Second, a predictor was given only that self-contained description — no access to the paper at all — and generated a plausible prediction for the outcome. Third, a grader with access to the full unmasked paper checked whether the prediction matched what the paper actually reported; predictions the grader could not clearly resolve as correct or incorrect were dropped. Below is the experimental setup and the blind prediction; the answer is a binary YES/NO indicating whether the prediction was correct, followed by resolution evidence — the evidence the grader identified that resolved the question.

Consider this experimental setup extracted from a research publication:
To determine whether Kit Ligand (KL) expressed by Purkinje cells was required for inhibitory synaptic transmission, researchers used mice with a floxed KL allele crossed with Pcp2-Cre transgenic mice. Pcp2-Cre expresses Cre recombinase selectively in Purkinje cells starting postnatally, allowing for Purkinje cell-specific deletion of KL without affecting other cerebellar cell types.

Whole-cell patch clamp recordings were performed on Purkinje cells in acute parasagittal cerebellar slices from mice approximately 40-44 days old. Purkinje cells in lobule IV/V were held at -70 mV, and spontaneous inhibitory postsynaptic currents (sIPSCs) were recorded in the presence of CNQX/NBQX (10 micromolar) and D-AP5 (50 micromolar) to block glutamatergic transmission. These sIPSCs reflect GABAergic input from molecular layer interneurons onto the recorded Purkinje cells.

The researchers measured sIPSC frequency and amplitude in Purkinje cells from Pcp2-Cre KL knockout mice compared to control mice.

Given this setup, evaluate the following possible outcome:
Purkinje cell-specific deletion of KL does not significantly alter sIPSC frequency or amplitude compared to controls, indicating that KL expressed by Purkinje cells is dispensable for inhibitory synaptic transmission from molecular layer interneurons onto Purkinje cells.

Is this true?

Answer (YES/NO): NO